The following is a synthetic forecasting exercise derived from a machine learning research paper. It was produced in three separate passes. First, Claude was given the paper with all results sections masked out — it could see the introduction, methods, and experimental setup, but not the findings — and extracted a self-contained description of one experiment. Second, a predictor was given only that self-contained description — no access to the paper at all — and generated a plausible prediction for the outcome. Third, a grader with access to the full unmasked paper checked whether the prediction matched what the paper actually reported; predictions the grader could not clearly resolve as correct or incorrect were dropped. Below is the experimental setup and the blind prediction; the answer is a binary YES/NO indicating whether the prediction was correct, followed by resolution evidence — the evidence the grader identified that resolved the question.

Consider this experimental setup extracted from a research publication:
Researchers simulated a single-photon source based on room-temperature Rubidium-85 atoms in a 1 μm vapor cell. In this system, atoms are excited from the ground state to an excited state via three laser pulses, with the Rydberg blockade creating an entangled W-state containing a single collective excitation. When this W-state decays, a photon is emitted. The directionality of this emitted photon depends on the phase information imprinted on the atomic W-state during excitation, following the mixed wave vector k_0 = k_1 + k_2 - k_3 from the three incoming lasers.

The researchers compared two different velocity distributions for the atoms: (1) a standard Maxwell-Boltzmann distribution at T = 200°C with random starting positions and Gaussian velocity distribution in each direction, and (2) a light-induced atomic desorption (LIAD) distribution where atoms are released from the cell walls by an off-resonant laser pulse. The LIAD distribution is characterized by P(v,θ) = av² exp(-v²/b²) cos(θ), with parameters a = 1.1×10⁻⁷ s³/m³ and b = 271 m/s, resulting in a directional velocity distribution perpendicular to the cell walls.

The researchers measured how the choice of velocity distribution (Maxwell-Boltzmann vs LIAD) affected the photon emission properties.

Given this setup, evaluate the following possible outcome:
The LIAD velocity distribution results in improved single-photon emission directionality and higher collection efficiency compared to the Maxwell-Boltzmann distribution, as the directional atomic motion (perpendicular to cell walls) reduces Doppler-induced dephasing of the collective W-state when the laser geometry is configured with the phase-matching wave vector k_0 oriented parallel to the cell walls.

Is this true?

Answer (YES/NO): NO